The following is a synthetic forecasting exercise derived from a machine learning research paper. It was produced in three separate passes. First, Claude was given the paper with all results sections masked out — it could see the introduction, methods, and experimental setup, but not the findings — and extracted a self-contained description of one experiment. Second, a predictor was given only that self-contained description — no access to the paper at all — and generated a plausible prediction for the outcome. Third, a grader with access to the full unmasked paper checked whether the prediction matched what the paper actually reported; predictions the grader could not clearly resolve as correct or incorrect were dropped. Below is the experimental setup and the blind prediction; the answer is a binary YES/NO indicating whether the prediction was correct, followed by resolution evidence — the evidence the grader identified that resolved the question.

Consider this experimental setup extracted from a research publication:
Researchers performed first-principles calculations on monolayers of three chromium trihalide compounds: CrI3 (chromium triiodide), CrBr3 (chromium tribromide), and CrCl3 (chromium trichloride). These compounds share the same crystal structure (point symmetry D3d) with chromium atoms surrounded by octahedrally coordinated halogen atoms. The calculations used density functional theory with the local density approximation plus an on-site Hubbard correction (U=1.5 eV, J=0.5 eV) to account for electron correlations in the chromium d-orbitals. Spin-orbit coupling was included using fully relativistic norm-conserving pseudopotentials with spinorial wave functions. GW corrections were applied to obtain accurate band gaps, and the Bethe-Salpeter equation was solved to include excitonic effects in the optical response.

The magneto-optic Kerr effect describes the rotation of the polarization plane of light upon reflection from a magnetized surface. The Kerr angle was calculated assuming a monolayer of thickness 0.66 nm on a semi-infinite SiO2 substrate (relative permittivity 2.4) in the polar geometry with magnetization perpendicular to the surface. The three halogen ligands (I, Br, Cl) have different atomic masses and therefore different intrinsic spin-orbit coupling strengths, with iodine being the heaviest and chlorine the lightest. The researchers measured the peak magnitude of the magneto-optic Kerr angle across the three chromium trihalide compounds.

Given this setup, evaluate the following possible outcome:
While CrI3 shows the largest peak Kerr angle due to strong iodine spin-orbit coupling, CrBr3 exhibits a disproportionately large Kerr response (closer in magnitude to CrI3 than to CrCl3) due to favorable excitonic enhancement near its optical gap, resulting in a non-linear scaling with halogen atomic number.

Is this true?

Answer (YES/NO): NO